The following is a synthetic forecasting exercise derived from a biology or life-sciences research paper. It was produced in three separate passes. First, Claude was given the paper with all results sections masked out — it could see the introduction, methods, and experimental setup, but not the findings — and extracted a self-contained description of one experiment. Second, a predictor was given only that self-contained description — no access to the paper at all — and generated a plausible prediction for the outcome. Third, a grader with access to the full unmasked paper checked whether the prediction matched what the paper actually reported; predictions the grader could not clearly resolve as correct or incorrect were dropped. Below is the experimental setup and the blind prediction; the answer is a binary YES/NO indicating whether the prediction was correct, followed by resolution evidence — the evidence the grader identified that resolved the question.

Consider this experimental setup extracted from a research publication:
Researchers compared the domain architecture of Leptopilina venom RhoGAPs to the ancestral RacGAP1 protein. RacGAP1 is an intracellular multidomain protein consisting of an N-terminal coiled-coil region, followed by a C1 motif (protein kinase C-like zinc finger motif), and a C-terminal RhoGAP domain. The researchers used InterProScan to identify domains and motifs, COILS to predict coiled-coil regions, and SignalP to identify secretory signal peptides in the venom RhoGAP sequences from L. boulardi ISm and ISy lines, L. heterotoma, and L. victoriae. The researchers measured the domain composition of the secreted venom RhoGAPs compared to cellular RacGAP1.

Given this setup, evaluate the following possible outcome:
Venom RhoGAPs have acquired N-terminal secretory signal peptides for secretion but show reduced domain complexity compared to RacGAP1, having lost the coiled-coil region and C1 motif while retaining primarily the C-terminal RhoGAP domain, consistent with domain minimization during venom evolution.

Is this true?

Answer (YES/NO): YES